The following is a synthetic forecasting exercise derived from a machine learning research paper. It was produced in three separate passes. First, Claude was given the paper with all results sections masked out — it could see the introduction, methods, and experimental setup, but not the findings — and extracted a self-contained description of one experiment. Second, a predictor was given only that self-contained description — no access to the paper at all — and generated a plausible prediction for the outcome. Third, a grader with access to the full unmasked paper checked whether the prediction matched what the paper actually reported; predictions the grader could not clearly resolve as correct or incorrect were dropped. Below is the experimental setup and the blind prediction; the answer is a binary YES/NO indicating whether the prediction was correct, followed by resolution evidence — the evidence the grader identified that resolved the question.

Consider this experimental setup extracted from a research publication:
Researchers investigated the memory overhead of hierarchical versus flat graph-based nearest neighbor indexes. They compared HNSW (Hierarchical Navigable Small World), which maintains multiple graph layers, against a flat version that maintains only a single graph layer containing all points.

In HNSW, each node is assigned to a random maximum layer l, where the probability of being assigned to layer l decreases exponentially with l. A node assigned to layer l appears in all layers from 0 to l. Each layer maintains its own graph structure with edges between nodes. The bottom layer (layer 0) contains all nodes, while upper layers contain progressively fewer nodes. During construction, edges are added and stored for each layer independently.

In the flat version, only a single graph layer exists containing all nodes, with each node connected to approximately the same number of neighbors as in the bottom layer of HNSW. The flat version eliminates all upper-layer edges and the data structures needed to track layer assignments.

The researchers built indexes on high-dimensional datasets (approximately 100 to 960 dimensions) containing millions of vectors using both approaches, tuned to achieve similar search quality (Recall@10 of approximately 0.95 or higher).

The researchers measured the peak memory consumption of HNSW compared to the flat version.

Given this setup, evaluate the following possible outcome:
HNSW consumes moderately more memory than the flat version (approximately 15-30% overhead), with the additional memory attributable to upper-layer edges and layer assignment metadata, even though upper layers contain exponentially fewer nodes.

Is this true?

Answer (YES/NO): NO